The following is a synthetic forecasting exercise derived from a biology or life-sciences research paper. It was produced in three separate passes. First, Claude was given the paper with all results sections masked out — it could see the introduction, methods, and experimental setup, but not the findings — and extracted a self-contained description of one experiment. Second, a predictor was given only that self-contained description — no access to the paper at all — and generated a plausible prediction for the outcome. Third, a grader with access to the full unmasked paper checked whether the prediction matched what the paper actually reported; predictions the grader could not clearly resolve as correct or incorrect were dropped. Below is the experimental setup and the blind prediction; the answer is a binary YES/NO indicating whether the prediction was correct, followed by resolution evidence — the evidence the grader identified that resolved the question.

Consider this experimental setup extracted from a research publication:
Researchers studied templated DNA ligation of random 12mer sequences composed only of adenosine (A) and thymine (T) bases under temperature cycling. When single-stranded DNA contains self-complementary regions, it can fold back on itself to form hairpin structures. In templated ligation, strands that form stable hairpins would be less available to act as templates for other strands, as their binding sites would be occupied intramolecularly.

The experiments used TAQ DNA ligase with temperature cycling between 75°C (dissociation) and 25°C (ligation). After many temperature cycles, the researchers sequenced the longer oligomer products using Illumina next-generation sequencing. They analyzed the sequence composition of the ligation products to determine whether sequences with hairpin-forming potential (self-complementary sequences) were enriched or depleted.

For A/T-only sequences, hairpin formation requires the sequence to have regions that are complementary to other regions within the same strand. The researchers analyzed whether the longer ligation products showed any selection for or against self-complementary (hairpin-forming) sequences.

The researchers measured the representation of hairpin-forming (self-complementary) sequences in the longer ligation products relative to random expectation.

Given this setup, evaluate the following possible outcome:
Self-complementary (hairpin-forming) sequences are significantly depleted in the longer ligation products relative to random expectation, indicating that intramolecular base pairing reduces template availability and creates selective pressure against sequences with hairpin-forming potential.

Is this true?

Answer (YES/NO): YES